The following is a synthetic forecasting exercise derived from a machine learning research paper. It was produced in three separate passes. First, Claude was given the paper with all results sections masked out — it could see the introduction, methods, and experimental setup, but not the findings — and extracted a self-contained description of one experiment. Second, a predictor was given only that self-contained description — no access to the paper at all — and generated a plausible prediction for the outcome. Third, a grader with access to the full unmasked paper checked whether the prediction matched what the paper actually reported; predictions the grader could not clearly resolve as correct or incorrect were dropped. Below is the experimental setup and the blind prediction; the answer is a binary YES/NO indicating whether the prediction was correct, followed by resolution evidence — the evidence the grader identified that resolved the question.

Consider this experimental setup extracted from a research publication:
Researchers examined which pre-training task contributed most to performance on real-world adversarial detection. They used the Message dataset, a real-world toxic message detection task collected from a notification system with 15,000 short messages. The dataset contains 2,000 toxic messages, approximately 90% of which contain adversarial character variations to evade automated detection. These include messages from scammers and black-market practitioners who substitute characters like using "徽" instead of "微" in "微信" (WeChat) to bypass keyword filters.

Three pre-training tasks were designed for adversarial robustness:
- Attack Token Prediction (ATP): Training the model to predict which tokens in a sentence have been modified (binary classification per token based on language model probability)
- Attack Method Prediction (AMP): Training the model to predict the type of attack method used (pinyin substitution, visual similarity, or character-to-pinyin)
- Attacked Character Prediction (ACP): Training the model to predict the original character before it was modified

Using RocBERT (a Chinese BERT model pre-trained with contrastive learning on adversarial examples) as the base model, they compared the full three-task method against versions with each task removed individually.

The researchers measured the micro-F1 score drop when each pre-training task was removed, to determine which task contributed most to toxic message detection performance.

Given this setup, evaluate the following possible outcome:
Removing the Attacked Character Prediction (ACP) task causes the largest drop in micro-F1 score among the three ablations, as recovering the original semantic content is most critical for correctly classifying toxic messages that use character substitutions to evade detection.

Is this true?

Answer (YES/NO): NO